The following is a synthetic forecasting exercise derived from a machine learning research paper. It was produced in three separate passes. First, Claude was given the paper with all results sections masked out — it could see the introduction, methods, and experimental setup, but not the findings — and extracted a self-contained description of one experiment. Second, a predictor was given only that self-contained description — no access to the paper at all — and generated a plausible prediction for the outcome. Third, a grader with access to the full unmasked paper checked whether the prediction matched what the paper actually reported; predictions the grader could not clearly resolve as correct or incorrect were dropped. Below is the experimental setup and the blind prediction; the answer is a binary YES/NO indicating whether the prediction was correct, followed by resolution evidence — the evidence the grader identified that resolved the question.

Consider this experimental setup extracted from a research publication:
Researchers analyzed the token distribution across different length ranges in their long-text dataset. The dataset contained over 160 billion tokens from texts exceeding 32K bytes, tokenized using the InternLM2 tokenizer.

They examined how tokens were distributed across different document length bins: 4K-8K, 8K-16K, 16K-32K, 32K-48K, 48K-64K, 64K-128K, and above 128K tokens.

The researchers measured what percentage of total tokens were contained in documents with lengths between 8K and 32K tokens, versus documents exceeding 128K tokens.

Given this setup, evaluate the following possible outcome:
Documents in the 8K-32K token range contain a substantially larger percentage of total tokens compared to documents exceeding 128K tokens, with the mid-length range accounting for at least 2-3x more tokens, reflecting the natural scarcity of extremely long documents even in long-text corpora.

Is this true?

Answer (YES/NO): YES